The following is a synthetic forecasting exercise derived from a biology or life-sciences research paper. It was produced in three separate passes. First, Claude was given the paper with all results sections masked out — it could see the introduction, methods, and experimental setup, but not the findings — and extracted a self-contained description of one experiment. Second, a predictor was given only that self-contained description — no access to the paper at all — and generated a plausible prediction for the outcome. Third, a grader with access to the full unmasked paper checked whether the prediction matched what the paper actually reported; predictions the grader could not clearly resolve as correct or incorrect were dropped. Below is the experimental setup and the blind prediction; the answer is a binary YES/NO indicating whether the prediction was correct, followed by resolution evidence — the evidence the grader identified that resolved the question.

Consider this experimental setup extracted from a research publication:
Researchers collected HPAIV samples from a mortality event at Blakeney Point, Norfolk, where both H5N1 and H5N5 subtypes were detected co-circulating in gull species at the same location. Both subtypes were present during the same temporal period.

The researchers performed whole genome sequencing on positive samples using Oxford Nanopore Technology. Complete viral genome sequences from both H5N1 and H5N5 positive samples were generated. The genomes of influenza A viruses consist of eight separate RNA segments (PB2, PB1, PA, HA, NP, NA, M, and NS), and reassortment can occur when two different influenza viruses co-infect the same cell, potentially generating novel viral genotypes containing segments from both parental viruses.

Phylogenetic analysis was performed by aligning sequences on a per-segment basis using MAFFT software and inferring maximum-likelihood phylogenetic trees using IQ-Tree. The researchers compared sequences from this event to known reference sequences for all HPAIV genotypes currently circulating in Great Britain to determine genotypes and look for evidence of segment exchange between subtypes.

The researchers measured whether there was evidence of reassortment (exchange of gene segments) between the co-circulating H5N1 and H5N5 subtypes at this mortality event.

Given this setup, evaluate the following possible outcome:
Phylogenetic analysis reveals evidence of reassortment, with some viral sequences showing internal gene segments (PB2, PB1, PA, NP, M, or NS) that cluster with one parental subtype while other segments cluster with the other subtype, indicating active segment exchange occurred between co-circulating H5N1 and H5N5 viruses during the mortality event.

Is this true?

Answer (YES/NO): NO